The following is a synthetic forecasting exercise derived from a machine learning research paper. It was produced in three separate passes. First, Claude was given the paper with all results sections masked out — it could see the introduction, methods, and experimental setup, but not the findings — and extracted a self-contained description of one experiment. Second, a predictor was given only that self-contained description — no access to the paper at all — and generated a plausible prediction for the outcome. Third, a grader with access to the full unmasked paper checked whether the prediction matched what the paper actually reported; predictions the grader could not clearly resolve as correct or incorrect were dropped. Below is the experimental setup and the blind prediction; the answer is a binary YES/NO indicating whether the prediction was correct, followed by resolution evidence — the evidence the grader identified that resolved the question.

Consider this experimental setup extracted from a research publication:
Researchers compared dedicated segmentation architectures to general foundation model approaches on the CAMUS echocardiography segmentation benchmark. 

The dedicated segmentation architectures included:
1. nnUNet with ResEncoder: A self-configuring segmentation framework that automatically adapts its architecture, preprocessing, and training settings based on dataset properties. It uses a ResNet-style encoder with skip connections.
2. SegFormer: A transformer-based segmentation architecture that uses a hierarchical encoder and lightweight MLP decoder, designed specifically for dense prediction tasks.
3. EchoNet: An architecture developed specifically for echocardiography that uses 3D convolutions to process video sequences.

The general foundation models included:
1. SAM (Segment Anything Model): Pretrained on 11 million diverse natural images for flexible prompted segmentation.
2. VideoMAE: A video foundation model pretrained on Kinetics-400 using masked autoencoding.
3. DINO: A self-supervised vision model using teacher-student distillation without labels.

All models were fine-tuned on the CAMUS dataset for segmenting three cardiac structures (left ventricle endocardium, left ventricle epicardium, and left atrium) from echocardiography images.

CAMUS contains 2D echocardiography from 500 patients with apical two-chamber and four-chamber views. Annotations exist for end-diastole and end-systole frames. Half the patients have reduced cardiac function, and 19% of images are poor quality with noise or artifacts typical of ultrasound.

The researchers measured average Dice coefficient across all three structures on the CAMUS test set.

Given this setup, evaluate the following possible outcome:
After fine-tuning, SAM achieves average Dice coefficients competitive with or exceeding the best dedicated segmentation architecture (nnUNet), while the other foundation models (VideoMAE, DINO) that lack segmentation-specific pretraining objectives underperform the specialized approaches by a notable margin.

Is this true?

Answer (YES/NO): NO